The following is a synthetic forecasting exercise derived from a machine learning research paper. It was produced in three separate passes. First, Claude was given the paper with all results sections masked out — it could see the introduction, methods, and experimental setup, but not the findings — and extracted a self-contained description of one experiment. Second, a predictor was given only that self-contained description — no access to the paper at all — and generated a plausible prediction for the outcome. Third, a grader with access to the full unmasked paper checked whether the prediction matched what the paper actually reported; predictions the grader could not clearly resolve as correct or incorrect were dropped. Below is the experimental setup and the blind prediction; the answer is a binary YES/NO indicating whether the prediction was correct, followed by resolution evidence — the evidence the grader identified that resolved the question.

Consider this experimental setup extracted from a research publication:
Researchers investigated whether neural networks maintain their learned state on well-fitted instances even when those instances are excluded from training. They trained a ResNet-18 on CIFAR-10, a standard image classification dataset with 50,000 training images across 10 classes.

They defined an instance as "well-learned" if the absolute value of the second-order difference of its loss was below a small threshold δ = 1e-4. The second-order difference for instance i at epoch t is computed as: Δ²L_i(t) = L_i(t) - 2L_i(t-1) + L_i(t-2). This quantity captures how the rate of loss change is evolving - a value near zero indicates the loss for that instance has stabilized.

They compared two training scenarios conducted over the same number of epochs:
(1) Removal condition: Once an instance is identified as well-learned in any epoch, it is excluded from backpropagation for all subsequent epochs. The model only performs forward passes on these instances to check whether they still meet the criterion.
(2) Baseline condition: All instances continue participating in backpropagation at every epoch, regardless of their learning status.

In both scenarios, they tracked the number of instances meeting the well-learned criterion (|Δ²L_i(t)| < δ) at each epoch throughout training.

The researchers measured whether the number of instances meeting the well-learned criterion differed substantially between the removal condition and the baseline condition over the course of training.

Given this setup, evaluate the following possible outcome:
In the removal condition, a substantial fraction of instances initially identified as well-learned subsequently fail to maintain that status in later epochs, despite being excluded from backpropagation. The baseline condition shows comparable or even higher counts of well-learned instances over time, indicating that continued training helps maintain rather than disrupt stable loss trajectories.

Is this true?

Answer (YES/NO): NO